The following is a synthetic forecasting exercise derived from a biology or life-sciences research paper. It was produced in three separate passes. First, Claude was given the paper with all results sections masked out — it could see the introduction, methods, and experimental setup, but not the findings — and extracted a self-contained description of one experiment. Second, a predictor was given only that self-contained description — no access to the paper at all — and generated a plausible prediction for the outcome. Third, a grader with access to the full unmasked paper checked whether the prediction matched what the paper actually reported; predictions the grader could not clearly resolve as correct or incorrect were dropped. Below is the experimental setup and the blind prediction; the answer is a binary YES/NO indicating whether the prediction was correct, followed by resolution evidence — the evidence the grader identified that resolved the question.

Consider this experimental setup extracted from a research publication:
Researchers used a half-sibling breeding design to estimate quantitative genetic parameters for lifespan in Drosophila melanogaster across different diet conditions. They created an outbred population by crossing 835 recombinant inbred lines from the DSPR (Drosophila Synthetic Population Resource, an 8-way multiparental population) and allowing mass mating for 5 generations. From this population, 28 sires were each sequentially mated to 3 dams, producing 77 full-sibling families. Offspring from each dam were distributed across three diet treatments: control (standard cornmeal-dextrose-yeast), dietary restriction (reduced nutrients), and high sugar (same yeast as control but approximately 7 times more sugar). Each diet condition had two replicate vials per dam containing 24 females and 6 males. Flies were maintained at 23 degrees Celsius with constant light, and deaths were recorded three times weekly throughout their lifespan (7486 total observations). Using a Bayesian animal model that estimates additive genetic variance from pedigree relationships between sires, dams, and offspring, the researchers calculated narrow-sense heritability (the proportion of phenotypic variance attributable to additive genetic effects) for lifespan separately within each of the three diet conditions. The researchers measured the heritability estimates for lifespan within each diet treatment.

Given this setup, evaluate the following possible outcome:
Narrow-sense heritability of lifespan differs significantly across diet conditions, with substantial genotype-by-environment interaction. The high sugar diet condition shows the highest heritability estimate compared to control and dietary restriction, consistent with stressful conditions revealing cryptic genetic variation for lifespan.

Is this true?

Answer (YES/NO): NO